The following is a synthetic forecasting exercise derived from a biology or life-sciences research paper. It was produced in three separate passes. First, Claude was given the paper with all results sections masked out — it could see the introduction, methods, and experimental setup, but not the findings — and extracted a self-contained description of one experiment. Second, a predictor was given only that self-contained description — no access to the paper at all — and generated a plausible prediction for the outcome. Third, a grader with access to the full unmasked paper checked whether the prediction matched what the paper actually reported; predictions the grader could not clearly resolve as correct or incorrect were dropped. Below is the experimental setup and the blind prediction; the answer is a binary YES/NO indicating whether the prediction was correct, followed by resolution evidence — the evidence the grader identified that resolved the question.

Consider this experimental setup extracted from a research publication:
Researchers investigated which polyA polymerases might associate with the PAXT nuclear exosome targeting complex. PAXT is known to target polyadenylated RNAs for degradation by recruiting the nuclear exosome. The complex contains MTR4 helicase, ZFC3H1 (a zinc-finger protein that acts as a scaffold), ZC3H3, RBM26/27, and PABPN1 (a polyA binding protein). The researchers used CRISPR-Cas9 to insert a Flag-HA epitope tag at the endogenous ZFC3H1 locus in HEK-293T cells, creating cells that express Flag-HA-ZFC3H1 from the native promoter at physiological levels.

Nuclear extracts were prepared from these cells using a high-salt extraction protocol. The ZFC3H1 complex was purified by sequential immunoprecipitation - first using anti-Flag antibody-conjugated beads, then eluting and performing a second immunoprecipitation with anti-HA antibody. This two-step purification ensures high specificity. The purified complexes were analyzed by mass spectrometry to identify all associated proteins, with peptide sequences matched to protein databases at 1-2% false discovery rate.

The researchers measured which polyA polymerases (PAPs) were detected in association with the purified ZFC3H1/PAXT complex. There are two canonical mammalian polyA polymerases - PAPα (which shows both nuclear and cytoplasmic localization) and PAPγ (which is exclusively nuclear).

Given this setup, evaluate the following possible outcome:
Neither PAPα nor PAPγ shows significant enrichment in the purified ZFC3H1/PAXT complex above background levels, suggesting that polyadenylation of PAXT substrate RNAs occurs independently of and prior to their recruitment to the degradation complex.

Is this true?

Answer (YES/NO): NO